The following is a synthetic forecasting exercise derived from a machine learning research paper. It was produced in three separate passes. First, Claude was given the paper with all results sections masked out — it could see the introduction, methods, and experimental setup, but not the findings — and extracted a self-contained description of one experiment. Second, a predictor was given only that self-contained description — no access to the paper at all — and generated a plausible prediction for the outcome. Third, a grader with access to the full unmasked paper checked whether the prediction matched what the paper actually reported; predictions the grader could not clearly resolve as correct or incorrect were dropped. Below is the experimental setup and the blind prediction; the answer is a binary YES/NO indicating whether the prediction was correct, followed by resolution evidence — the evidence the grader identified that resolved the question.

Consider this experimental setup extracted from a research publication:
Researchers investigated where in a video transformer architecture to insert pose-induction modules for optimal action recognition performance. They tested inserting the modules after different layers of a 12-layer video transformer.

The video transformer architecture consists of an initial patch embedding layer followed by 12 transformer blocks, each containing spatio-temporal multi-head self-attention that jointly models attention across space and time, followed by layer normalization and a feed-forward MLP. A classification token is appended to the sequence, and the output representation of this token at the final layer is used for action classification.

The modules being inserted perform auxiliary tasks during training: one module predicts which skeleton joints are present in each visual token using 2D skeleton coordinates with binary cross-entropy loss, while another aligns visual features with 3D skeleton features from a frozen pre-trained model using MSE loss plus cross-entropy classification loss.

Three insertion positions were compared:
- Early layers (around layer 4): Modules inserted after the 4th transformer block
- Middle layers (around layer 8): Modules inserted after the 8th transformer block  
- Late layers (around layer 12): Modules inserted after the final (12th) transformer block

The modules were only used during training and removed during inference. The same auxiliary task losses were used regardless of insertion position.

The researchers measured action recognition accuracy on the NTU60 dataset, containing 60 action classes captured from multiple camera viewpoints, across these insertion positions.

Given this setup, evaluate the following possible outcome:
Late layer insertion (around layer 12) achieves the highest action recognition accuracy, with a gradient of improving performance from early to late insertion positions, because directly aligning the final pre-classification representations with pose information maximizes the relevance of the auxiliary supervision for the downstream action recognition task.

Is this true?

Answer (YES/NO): NO